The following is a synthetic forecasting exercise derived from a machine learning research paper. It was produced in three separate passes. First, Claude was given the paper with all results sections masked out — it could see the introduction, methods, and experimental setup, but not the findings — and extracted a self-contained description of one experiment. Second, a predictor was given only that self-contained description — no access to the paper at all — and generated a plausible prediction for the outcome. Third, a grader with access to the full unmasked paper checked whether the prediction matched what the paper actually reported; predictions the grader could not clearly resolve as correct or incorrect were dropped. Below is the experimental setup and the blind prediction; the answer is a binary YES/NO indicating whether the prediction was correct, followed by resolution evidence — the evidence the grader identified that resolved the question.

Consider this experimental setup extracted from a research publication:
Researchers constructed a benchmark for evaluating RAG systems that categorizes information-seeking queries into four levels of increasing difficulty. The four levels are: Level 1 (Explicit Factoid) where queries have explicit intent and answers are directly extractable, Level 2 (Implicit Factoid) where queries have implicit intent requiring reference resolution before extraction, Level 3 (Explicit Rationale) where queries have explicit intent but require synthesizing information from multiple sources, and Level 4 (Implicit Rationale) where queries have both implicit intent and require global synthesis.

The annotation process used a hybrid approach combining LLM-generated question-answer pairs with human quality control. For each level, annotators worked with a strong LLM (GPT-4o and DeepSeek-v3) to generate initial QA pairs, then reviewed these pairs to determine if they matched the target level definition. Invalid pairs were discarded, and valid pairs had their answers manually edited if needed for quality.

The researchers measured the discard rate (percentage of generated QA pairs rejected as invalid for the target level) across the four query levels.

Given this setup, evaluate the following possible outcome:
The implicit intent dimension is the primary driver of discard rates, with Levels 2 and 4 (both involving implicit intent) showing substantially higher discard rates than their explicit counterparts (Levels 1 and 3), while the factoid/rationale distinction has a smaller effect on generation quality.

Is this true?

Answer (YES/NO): NO